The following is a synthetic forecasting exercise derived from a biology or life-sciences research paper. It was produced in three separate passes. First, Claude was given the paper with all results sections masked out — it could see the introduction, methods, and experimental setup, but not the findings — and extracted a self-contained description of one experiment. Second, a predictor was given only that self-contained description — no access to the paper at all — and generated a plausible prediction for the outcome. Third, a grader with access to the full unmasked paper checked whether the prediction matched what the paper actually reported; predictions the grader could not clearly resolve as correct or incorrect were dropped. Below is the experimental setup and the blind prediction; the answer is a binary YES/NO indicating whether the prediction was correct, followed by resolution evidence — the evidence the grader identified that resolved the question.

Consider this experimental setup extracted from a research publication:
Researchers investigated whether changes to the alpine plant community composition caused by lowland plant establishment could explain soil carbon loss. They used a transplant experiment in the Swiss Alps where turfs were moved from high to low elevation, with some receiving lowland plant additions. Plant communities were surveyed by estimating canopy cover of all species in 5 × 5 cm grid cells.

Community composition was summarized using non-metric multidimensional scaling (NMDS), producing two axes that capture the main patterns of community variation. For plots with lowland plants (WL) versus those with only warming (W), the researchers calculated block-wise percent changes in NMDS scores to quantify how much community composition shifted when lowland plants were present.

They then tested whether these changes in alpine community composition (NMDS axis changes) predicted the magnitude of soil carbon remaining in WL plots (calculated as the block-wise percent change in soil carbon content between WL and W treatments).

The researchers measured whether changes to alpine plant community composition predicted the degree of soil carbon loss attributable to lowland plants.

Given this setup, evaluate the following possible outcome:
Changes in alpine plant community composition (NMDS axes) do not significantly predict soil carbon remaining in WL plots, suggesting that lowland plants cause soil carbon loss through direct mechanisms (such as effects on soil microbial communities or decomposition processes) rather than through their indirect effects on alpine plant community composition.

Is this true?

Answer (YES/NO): YES